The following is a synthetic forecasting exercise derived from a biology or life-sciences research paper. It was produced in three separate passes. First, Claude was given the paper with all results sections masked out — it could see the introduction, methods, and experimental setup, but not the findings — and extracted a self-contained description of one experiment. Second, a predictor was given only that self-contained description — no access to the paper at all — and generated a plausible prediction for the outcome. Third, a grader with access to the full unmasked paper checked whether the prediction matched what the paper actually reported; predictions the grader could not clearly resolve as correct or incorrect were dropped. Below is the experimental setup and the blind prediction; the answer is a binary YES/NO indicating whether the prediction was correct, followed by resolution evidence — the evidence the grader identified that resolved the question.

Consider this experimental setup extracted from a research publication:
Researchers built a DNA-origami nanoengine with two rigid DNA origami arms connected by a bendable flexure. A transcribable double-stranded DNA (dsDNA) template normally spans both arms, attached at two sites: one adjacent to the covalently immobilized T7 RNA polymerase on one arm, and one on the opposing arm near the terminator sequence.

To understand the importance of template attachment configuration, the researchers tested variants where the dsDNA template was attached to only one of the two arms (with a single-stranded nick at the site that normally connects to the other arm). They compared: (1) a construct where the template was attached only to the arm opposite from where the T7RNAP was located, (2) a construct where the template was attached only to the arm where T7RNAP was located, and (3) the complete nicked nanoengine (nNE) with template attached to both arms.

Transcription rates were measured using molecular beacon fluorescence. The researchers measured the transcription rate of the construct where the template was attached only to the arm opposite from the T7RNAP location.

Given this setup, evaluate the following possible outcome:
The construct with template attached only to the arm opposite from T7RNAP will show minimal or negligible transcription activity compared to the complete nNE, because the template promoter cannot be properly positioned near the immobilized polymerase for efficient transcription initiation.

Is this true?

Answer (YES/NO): YES